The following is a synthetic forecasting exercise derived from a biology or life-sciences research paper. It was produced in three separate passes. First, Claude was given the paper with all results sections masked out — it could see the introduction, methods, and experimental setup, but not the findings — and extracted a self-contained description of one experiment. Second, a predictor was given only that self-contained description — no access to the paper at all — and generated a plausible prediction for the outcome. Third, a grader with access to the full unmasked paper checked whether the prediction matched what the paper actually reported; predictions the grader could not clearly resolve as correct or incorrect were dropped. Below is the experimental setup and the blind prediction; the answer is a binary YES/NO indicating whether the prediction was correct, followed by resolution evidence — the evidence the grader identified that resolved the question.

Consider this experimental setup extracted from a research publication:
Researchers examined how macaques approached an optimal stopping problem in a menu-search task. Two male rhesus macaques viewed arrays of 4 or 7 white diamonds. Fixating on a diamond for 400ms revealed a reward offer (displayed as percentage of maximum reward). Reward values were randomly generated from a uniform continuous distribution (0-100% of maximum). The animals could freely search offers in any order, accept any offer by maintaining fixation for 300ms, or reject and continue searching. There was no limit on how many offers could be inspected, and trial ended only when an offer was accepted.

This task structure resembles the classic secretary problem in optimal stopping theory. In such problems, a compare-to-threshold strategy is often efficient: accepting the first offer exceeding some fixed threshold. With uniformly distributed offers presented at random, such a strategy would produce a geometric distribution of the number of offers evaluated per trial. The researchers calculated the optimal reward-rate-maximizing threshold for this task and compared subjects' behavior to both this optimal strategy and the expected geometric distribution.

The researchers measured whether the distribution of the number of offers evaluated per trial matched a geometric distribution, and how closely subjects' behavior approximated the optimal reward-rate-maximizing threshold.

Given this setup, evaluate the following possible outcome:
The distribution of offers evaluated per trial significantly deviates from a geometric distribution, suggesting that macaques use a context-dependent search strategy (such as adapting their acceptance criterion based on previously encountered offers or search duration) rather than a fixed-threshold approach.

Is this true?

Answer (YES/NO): NO